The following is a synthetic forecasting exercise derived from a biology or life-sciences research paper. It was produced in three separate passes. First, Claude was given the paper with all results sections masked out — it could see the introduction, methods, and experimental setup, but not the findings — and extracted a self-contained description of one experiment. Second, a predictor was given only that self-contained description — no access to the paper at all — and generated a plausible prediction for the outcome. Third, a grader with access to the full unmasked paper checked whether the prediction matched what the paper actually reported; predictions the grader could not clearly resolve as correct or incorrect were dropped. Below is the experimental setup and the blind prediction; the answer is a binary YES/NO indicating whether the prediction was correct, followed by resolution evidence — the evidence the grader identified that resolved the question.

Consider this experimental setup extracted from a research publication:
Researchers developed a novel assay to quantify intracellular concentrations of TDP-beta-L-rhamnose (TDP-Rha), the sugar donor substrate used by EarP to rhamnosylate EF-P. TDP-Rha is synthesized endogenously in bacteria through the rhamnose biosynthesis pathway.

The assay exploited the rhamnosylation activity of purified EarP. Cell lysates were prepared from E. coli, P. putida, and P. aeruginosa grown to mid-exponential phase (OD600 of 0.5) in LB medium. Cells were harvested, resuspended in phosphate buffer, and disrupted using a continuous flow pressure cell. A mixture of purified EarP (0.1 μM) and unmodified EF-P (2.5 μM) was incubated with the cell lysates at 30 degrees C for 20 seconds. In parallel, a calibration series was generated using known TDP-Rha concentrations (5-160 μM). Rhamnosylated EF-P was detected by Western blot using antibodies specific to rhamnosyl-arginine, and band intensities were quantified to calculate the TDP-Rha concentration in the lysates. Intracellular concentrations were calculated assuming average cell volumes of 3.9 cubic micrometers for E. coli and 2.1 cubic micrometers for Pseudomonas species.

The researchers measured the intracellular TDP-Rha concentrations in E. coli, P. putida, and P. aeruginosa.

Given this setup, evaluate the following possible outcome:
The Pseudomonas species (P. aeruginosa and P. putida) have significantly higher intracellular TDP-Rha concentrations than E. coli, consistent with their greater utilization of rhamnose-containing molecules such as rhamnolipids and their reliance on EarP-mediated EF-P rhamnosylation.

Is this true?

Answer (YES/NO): NO